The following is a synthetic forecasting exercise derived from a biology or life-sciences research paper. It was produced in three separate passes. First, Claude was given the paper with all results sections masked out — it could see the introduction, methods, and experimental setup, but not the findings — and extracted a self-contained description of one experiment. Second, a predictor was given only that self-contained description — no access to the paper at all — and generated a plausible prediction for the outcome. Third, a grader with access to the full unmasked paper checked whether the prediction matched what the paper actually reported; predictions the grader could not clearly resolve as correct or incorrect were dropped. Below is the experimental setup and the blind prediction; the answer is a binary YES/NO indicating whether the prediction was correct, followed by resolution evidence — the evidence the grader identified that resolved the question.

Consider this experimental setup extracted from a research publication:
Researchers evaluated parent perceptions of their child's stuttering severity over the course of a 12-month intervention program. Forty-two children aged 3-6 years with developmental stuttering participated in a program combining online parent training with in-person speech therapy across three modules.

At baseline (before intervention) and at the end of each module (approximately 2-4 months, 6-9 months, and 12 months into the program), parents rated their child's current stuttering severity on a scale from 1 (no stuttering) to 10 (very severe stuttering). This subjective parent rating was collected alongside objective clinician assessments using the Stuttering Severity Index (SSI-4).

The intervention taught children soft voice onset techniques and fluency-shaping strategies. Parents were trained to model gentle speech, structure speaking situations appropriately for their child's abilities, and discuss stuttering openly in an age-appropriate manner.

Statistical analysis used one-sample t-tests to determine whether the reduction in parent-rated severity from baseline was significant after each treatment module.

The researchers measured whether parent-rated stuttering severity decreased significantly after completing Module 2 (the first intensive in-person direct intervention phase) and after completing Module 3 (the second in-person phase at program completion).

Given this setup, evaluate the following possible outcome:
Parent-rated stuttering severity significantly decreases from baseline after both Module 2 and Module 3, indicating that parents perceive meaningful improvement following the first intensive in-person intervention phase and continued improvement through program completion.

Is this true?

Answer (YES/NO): YES